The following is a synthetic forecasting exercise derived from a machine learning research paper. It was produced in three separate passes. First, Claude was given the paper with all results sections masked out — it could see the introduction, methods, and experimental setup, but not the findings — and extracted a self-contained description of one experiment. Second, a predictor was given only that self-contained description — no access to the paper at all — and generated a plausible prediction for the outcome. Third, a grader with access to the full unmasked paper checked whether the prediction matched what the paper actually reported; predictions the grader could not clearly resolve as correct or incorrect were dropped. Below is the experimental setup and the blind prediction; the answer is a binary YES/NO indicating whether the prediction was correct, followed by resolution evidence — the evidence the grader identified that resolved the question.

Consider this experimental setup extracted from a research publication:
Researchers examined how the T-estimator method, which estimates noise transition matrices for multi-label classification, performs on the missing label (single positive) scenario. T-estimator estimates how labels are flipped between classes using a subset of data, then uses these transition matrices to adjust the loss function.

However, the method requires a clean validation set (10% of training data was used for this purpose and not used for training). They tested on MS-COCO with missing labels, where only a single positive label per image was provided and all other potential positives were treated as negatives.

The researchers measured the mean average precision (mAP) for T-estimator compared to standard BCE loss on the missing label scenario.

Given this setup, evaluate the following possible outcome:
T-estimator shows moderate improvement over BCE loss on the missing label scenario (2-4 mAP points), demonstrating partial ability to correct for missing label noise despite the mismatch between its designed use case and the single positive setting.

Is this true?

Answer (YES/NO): NO